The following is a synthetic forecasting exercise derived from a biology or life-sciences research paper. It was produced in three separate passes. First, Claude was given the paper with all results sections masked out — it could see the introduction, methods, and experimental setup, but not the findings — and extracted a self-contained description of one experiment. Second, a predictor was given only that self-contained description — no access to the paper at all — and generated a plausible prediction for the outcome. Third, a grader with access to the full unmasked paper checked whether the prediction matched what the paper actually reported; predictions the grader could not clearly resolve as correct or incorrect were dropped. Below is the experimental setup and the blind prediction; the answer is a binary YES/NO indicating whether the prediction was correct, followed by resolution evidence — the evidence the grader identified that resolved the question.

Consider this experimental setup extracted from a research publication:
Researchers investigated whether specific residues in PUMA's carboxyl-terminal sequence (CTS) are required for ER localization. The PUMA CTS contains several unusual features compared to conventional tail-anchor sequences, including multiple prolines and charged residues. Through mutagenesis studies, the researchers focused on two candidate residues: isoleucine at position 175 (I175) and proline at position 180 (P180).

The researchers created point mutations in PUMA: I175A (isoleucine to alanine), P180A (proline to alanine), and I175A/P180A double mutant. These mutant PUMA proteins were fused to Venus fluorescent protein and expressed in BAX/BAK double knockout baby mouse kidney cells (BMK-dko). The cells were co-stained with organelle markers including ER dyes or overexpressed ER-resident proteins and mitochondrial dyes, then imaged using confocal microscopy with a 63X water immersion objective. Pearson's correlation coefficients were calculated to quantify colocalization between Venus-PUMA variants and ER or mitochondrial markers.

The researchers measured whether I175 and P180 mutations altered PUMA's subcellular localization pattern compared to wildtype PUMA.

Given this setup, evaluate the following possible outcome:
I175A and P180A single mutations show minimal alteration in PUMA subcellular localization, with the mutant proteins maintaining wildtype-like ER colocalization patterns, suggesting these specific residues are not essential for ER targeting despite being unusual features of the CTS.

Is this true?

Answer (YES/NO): NO